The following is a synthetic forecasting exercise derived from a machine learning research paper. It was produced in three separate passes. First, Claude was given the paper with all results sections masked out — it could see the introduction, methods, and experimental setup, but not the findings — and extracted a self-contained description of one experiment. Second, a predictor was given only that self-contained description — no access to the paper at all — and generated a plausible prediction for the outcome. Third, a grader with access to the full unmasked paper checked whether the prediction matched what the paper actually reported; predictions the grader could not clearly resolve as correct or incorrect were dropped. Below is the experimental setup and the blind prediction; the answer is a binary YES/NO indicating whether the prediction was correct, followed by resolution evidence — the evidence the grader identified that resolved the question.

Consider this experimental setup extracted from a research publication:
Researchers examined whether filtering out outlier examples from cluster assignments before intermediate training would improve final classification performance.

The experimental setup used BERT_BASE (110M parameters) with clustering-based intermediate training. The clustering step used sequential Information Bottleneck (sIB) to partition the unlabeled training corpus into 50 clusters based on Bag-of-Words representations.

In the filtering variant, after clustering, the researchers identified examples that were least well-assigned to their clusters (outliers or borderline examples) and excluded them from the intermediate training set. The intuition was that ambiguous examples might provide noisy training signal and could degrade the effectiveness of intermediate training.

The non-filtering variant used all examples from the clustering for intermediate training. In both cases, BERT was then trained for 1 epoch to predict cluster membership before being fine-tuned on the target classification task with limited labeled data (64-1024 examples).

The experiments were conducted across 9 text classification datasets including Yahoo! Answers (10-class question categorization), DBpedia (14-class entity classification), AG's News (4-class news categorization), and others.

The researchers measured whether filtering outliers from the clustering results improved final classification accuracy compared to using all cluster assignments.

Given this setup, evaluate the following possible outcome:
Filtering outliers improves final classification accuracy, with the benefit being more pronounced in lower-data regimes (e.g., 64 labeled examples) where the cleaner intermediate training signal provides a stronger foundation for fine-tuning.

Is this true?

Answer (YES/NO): NO